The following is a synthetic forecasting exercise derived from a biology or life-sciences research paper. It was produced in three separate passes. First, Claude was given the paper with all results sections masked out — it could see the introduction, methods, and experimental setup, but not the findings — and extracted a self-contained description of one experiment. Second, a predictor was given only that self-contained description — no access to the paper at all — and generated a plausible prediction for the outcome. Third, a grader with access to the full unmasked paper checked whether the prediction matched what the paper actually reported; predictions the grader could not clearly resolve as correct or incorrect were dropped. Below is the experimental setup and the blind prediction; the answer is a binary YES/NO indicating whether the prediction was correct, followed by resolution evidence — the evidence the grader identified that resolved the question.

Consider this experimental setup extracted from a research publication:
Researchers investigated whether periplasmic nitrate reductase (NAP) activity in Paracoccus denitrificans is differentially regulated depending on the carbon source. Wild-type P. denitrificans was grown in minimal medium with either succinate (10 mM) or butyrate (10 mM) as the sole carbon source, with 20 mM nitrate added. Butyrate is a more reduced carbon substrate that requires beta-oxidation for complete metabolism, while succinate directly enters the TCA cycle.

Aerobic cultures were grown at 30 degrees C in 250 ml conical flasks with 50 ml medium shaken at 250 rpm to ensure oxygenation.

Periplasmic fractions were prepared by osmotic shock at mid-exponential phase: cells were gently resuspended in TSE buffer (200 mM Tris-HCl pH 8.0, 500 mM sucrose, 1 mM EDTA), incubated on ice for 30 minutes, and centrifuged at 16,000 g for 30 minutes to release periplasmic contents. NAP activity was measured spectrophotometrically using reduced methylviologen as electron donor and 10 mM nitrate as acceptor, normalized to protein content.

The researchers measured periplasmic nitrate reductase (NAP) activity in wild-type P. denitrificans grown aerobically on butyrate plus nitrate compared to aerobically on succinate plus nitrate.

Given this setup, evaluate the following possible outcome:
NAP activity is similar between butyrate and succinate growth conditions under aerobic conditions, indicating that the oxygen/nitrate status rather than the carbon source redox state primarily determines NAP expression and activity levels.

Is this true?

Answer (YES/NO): NO